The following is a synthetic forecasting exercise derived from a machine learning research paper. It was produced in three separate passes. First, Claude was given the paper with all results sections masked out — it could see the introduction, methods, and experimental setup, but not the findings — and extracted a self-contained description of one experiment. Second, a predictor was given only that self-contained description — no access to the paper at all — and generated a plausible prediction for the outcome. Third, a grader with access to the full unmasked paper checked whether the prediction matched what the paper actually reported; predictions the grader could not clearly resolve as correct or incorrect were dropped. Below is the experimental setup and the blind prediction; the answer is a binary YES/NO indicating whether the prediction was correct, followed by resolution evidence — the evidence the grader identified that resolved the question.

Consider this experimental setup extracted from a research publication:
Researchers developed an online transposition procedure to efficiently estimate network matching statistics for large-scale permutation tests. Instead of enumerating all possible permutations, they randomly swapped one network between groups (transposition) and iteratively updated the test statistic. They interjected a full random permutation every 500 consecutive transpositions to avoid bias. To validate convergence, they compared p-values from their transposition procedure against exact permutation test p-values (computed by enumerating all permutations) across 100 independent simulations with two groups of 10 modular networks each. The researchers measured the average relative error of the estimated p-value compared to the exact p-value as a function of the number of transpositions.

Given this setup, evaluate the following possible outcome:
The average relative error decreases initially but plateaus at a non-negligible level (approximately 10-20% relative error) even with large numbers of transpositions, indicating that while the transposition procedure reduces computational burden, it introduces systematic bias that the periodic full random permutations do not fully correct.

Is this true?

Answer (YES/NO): NO